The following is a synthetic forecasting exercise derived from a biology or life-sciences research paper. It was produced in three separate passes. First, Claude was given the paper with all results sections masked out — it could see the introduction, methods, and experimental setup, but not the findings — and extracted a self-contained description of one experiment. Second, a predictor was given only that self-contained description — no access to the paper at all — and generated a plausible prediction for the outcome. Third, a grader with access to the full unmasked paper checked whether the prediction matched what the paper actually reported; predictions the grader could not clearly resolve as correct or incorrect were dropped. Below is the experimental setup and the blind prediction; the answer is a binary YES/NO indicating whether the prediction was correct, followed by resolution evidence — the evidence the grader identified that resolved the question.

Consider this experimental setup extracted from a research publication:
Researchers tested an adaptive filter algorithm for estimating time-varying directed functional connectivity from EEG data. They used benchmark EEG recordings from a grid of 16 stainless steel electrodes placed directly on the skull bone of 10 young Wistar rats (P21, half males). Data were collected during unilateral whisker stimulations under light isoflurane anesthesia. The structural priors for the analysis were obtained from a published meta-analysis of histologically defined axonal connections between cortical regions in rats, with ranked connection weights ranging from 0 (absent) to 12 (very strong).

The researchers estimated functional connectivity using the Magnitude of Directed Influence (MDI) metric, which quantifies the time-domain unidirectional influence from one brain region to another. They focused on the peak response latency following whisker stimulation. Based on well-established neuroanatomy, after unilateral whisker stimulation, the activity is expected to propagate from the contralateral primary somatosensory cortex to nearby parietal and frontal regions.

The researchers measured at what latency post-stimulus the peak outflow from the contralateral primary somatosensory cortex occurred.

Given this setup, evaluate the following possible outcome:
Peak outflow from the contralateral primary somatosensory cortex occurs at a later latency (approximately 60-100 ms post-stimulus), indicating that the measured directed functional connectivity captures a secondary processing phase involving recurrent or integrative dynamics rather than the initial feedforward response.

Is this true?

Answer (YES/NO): NO